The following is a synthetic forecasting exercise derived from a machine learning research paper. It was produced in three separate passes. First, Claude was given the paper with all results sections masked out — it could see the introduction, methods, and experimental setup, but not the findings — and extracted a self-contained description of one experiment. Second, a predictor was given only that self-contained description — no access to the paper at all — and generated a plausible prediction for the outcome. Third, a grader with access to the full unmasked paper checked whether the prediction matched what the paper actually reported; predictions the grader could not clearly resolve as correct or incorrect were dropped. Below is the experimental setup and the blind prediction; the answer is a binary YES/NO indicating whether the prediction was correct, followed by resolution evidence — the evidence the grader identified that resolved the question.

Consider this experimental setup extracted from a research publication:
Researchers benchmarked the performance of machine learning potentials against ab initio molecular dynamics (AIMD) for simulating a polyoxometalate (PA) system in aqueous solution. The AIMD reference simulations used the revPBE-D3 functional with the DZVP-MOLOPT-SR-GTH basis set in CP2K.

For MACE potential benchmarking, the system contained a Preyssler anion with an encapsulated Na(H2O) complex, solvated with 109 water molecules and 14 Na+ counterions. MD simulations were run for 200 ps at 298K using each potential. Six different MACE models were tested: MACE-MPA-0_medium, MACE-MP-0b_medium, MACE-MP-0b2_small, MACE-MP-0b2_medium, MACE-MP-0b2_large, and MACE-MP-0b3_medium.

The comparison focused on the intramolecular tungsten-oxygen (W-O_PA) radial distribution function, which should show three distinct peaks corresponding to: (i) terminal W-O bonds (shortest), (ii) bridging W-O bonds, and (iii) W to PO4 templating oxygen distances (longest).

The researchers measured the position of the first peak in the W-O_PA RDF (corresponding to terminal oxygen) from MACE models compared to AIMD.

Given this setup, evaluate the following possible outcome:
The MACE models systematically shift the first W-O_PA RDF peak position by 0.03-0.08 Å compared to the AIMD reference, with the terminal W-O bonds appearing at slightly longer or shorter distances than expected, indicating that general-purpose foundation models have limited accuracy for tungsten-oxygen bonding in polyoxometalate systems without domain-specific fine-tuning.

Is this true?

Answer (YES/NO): NO